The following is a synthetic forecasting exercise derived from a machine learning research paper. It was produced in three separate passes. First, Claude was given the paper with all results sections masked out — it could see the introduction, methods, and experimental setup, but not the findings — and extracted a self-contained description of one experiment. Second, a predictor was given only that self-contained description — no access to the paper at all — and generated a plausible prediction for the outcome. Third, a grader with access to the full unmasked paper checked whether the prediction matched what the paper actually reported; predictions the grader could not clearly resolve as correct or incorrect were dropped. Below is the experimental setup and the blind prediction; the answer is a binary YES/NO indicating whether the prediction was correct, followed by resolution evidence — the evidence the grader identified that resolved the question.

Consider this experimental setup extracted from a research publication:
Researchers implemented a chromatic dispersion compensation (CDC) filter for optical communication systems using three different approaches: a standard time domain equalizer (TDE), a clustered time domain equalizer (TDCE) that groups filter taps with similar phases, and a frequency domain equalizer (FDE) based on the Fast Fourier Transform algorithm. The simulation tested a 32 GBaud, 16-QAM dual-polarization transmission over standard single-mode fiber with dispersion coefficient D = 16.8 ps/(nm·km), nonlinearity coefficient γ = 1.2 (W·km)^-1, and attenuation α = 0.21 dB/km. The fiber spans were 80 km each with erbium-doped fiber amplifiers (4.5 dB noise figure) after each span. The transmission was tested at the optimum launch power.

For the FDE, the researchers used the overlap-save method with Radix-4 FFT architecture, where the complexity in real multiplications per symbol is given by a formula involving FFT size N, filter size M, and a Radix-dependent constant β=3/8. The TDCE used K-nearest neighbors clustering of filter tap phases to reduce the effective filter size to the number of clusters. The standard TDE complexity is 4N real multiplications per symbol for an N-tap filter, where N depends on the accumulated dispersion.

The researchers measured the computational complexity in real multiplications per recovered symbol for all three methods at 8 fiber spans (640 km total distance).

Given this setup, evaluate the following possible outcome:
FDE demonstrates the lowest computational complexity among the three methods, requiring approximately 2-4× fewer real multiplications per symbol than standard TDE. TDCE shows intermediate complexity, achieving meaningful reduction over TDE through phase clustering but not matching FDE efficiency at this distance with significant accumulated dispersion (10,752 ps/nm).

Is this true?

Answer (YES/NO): NO